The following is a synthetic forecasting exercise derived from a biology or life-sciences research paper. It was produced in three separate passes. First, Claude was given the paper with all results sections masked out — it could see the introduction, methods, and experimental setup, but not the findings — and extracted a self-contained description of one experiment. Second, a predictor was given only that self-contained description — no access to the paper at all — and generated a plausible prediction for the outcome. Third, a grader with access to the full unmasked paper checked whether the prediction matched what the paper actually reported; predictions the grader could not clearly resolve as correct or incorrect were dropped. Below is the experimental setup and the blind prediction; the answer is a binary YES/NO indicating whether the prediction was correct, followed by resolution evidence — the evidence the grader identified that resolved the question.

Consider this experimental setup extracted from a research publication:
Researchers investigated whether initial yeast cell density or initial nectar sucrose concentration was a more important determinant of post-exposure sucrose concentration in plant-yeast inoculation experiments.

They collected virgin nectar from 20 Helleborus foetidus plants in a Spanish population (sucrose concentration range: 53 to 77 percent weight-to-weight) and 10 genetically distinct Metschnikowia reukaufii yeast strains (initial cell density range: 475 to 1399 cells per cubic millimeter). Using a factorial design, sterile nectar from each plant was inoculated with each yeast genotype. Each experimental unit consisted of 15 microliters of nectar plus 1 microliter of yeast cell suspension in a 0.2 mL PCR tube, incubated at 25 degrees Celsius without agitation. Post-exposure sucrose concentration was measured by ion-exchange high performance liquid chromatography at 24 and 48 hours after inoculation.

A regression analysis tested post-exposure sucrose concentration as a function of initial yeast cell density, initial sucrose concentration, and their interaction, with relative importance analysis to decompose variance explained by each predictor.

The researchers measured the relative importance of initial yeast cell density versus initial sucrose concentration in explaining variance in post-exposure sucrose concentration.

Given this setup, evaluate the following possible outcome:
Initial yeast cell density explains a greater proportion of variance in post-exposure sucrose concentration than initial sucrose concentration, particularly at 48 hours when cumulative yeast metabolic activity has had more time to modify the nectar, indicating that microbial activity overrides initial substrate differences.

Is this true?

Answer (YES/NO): NO